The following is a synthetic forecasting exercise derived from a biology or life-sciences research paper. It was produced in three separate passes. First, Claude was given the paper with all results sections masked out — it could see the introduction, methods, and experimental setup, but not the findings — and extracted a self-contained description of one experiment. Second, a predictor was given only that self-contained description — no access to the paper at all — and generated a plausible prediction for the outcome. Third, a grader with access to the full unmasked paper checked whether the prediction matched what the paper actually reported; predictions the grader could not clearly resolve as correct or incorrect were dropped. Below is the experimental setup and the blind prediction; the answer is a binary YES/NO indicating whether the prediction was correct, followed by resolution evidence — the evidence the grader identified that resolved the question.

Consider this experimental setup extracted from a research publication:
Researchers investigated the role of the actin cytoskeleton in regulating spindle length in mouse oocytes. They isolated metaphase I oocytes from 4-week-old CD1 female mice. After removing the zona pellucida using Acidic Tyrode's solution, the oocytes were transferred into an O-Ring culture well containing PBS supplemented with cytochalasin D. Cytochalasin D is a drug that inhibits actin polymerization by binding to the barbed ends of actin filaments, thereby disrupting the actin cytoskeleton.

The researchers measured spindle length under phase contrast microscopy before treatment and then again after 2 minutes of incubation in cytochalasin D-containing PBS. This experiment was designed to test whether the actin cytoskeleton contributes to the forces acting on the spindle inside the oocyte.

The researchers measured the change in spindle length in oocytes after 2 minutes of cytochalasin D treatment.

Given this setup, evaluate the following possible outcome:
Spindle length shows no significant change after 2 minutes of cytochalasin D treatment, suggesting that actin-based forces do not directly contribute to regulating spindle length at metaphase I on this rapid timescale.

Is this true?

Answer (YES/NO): NO